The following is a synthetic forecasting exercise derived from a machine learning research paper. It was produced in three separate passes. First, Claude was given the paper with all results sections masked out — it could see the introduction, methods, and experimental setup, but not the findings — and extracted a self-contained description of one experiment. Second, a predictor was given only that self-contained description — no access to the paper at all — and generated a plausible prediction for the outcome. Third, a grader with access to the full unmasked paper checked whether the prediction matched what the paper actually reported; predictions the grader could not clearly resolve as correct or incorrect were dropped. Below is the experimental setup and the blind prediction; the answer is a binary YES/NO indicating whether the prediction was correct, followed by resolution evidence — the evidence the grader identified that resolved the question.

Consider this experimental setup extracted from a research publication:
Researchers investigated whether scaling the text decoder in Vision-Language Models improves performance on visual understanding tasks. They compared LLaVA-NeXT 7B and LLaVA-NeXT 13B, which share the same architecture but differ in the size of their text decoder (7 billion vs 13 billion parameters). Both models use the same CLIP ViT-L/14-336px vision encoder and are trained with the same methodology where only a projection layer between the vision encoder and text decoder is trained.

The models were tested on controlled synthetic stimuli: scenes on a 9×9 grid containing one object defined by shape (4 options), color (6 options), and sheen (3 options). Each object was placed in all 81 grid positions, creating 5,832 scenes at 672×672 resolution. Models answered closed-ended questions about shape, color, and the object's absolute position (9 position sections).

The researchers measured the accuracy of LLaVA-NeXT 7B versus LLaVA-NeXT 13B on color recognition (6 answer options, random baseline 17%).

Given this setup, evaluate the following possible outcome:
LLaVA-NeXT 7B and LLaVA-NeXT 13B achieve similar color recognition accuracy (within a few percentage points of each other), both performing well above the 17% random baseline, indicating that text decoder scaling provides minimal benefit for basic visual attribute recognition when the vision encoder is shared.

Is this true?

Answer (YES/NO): NO